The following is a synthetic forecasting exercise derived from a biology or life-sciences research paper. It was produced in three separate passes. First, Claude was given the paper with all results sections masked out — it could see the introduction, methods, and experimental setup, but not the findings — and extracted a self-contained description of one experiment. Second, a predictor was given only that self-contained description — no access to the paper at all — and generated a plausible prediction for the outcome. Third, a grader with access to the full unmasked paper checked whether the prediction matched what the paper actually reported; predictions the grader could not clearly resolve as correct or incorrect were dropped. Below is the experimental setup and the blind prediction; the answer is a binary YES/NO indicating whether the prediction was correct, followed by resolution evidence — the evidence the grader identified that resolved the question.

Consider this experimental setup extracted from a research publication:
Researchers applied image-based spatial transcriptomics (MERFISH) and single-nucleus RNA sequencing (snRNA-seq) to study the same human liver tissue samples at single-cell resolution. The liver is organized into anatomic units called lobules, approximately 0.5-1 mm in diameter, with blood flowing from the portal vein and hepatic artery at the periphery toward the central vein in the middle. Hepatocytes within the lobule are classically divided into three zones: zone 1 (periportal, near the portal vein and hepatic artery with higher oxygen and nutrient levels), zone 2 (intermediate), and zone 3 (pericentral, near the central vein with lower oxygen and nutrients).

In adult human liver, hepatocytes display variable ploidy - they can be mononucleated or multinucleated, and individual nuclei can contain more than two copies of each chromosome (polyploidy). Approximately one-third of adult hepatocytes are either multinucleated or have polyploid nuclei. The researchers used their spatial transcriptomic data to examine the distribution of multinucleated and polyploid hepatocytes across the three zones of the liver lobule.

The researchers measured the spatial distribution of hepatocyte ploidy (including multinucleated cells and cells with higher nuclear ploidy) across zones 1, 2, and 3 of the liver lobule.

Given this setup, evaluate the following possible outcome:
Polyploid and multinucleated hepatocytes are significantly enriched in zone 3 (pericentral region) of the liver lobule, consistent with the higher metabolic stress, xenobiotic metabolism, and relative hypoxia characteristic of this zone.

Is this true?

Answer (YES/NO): NO